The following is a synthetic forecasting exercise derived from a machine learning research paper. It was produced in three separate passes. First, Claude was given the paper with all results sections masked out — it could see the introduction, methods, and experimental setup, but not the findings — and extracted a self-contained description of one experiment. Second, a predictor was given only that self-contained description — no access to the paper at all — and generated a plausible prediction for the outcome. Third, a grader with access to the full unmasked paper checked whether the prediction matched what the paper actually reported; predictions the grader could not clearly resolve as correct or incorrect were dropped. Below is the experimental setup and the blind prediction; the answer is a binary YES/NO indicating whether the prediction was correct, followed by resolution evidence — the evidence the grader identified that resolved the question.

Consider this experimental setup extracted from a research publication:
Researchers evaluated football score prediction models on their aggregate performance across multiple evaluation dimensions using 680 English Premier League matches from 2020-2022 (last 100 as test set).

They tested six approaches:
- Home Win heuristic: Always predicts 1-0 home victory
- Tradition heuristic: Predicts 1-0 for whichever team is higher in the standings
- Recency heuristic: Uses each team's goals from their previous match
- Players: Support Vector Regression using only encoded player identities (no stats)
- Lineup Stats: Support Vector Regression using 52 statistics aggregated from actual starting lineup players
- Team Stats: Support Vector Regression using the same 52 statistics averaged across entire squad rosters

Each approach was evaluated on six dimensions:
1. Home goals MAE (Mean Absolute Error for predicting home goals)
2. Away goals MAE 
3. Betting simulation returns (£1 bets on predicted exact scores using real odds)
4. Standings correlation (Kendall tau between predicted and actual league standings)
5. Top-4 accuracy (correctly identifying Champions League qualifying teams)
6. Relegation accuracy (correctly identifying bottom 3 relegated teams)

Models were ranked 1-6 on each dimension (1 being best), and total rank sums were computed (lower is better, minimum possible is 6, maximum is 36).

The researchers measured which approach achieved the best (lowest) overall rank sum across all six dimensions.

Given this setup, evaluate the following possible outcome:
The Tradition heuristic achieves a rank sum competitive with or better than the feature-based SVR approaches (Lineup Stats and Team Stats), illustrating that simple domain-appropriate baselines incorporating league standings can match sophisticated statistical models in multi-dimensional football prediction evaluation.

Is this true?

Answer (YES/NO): NO